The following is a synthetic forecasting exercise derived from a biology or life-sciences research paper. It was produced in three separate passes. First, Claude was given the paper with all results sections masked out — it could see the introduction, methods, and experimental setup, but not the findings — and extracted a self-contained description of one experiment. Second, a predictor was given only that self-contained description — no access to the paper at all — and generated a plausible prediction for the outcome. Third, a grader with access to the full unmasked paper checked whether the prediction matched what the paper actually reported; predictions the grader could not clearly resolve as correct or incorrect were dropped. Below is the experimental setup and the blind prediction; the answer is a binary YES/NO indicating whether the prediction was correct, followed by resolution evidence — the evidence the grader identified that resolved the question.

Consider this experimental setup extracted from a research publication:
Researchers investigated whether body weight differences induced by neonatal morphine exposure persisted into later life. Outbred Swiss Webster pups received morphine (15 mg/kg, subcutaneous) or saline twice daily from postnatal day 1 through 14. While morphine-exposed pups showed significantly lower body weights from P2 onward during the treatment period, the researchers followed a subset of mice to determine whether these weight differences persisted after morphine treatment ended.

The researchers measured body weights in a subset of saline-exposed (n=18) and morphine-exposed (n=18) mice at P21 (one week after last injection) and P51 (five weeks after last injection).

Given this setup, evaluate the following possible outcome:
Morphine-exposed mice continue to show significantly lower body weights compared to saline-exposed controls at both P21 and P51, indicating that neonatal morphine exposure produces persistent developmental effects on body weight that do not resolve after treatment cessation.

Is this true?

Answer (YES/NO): YES